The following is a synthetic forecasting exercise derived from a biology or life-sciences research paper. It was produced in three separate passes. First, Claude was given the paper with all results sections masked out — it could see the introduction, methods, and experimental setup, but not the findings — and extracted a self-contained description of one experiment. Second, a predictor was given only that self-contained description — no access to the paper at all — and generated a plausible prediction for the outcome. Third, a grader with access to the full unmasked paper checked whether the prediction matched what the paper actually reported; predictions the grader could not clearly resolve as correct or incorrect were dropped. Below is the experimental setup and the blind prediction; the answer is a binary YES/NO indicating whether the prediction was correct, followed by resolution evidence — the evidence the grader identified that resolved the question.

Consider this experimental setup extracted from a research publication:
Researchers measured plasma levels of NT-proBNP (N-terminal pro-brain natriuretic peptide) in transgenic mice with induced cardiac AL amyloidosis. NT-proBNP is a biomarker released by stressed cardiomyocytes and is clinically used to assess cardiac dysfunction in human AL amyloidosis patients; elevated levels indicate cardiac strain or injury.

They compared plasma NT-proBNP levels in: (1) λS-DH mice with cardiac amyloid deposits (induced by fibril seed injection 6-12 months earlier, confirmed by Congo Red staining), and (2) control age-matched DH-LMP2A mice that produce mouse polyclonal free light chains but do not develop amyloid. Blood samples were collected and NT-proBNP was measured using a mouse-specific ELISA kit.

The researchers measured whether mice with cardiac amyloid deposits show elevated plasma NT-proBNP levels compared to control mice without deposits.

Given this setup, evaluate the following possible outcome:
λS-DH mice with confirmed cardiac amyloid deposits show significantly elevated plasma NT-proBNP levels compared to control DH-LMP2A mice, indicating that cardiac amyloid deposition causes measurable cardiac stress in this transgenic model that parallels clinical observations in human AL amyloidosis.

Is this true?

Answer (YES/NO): YES